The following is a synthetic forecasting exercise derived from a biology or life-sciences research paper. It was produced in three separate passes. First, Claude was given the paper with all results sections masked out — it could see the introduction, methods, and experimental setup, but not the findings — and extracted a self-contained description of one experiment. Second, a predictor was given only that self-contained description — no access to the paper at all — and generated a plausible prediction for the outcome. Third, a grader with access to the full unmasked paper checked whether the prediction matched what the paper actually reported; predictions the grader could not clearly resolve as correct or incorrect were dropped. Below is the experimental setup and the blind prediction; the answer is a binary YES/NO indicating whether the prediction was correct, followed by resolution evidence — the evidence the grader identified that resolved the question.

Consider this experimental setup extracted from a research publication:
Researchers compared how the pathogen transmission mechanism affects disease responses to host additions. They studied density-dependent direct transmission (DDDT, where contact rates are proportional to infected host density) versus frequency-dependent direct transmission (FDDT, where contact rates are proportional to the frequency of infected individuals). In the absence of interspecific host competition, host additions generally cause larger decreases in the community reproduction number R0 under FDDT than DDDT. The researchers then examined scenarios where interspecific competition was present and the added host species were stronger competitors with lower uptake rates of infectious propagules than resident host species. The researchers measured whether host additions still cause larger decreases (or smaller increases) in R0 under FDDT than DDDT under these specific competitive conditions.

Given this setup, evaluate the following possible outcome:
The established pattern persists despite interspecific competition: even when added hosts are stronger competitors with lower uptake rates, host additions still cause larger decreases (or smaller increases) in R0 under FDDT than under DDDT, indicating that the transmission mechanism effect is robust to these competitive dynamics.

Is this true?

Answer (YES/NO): NO